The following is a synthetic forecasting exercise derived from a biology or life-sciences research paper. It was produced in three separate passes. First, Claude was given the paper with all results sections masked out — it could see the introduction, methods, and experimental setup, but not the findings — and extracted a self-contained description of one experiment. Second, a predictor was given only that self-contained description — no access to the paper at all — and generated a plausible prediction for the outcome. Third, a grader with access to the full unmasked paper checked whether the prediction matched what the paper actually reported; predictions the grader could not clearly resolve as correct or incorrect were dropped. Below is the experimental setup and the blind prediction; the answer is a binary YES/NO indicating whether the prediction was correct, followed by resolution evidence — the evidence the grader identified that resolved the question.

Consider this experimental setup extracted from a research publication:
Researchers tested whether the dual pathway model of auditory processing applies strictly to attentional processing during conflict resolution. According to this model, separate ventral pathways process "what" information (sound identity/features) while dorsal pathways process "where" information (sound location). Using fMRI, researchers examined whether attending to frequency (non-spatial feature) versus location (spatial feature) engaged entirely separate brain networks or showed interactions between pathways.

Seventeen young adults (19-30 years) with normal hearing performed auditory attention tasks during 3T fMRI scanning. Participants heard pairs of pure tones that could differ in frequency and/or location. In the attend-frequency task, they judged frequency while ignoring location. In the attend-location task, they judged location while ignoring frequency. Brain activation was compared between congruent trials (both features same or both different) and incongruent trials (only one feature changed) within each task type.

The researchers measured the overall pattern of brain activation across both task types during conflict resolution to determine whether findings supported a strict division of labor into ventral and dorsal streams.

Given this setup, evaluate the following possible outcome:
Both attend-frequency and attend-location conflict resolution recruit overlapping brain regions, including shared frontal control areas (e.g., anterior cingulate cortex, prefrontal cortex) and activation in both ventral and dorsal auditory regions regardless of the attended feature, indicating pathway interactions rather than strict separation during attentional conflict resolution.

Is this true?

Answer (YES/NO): NO